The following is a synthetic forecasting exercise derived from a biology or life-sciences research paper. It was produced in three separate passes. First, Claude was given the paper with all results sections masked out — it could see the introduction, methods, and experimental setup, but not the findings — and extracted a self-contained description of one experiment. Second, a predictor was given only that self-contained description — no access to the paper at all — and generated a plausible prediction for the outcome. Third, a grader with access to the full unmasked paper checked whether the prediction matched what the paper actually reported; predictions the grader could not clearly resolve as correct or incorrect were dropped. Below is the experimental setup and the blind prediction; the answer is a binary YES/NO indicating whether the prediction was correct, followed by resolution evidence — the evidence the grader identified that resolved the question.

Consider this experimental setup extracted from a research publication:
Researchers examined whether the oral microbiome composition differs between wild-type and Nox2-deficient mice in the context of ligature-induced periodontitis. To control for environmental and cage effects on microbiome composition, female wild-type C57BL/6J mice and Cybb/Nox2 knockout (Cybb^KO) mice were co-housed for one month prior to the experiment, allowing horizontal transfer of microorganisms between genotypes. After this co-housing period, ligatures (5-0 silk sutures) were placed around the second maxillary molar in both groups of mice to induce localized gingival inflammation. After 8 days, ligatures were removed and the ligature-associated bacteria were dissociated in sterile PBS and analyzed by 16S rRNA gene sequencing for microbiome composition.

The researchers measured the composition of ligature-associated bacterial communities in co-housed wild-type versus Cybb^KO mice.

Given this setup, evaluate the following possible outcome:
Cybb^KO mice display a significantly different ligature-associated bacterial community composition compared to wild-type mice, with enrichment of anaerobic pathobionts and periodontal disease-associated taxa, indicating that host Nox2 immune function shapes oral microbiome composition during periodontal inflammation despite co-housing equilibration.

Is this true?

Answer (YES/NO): NO